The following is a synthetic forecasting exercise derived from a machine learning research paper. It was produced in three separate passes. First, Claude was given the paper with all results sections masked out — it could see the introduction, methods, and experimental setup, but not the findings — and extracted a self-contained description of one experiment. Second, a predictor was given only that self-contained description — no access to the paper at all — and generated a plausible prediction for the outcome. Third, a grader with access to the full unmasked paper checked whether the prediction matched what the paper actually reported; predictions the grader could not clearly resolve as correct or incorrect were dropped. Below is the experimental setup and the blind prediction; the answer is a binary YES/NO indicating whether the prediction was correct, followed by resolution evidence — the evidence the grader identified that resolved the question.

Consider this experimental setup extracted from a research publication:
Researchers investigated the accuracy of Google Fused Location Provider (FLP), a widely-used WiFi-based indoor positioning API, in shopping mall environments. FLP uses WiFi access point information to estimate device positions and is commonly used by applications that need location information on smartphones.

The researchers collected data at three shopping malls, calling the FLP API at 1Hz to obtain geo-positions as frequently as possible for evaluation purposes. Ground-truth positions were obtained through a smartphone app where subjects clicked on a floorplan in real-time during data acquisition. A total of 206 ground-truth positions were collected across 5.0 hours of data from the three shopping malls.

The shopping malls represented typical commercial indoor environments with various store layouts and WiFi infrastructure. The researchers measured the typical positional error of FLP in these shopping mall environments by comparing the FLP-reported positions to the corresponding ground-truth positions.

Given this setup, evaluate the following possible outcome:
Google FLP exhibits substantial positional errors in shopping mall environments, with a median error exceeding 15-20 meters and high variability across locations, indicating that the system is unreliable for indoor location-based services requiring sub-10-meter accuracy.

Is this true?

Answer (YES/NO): NO